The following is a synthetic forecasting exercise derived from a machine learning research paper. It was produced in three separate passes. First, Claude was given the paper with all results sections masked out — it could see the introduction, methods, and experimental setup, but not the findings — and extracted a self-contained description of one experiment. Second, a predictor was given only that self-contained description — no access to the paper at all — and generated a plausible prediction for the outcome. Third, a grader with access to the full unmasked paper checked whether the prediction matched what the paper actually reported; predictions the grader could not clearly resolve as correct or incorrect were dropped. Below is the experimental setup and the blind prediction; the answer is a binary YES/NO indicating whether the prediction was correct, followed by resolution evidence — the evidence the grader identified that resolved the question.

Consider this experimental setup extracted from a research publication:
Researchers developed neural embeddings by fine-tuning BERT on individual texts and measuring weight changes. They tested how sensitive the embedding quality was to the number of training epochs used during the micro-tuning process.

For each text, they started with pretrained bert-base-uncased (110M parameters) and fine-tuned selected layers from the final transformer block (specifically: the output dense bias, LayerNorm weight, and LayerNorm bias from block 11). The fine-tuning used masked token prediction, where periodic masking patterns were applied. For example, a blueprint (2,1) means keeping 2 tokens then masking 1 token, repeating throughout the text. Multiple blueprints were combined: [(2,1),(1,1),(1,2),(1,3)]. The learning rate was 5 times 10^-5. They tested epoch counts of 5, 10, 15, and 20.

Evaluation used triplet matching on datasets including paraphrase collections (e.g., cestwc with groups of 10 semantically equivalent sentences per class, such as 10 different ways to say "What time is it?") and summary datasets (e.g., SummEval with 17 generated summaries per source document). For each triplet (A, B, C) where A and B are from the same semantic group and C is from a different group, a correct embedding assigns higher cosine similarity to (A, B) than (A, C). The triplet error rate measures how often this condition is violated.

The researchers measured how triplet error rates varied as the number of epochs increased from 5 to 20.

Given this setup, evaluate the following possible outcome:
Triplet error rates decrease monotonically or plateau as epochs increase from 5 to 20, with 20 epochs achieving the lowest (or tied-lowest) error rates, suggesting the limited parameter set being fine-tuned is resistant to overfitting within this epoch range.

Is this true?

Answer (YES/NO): YES